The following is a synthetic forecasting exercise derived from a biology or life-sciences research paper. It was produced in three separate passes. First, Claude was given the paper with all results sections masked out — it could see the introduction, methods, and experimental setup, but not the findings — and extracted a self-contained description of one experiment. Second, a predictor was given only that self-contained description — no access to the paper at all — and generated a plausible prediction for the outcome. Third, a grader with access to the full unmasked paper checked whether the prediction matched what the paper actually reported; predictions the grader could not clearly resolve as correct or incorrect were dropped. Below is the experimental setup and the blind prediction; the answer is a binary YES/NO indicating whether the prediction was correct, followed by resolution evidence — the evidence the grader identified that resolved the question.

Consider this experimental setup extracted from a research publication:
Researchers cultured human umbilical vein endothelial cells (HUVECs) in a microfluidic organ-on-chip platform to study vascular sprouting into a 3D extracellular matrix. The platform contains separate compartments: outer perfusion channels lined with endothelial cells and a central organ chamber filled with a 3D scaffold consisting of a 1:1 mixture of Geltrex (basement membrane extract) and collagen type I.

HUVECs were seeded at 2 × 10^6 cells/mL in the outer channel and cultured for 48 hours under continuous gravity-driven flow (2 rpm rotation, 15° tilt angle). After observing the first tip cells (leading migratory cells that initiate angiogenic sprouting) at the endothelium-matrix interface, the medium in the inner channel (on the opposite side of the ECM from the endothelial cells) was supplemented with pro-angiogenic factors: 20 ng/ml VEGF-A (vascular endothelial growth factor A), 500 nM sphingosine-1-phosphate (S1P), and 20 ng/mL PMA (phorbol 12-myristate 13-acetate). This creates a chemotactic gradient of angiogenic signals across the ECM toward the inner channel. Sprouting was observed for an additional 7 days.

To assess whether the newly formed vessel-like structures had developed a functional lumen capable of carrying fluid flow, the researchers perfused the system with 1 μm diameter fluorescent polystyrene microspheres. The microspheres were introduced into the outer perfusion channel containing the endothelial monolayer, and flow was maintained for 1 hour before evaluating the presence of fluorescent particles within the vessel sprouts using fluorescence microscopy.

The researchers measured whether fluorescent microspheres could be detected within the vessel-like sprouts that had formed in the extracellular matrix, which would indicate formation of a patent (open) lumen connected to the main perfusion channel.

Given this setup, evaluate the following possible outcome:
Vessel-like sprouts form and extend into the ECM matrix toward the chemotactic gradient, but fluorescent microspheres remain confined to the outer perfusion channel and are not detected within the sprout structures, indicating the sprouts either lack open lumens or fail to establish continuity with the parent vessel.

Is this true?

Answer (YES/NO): NO